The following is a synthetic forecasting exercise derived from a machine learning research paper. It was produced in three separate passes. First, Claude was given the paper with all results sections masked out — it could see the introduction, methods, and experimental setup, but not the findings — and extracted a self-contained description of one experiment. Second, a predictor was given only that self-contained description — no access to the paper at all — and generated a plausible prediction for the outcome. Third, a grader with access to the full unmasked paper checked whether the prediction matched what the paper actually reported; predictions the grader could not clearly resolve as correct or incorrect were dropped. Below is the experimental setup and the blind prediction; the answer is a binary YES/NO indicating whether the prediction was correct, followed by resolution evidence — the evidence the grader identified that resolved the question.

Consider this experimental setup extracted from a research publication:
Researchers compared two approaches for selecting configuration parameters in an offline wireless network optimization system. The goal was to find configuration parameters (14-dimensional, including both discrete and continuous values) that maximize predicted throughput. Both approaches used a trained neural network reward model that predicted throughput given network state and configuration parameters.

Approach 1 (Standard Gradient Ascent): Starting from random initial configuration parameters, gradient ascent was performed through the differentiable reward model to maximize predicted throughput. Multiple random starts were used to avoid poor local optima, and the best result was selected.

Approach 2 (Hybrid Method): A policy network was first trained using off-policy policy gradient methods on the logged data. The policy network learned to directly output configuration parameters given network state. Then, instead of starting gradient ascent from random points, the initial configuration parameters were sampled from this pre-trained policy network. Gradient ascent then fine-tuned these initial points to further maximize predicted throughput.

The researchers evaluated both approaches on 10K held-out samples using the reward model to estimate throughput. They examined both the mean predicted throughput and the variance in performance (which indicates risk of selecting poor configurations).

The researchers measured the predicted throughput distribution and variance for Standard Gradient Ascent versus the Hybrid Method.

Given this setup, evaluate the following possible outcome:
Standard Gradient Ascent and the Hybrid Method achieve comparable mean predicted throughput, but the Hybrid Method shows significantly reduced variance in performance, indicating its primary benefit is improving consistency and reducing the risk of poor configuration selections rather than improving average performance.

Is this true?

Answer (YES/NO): YES